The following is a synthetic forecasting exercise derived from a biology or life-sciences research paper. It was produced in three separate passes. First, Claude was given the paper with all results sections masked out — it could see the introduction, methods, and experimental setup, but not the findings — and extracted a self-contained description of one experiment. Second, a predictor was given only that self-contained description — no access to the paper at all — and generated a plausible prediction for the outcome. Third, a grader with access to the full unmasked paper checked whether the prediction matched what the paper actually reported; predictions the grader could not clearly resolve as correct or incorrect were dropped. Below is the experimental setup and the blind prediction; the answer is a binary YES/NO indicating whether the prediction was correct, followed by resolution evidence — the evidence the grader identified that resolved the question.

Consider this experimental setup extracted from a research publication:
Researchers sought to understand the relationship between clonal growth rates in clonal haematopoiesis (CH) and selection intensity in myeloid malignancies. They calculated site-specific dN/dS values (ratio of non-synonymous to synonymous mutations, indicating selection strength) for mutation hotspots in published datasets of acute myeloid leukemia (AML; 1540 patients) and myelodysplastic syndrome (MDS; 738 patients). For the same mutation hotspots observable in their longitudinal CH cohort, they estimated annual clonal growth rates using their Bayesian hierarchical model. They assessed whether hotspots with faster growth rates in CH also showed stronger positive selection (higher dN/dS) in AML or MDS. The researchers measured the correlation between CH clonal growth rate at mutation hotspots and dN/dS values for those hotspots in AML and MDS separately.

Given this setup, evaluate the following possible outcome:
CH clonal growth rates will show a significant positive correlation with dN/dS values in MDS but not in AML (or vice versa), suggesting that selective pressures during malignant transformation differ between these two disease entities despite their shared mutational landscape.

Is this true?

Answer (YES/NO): NO